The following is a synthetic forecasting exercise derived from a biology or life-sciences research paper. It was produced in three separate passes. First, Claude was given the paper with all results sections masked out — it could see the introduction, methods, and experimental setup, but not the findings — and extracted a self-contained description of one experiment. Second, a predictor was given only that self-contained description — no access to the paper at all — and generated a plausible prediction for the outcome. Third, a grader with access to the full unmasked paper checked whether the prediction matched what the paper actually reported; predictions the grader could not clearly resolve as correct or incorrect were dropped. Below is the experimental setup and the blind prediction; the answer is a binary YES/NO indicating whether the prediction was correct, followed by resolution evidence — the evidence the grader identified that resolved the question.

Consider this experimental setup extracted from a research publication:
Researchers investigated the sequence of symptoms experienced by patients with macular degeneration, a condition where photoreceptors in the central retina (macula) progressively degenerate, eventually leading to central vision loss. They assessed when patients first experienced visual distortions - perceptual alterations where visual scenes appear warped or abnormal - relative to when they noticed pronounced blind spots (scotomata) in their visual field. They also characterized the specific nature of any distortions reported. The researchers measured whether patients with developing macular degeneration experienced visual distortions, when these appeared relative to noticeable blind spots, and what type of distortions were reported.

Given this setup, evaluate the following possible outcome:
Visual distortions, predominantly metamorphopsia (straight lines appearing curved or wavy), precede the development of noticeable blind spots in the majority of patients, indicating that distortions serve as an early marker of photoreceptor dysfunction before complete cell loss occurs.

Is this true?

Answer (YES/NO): YES